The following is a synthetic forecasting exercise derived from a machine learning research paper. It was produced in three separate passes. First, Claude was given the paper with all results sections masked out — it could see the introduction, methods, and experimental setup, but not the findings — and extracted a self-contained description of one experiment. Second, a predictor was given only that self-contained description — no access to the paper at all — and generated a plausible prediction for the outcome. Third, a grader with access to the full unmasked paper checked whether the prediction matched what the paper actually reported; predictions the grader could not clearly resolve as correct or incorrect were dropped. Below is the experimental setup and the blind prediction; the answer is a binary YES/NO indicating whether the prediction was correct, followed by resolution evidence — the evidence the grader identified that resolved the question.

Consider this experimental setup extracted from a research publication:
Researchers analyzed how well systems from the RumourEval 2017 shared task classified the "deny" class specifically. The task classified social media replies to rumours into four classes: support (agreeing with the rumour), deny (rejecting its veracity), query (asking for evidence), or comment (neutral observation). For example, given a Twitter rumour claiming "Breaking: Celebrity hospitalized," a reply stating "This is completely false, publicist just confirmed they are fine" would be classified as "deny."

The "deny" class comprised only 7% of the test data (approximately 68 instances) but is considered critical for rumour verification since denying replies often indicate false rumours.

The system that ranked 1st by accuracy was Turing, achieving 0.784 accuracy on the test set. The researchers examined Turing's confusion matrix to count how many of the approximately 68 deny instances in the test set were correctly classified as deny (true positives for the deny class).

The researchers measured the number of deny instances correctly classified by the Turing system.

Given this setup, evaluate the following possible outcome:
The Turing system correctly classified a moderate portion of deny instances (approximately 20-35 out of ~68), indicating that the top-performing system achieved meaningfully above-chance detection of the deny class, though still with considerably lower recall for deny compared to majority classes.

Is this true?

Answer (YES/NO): NO